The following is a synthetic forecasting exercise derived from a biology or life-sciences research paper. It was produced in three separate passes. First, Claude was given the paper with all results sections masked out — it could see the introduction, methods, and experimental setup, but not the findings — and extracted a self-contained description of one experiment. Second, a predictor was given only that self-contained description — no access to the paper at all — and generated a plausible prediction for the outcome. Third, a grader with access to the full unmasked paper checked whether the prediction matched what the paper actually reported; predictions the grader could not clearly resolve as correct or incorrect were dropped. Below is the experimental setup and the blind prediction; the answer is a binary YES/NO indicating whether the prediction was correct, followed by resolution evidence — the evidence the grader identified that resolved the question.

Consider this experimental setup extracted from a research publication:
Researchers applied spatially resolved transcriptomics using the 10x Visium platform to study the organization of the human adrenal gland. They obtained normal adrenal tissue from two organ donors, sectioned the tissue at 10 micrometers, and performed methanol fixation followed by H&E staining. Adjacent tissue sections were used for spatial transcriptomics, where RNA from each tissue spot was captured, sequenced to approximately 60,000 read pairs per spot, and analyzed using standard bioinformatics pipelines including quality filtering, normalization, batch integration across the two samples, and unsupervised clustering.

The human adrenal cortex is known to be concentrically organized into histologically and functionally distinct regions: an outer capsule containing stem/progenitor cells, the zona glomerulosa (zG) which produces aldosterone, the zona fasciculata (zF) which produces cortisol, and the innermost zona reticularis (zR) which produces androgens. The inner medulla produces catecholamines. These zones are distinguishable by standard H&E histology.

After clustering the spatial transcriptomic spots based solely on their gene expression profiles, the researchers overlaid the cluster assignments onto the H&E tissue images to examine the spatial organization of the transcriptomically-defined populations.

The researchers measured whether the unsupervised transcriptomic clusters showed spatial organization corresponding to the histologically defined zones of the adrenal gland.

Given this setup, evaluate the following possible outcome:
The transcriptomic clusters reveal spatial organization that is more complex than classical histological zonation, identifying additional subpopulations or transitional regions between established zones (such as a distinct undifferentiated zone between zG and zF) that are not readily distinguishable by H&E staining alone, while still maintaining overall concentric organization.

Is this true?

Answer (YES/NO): NO